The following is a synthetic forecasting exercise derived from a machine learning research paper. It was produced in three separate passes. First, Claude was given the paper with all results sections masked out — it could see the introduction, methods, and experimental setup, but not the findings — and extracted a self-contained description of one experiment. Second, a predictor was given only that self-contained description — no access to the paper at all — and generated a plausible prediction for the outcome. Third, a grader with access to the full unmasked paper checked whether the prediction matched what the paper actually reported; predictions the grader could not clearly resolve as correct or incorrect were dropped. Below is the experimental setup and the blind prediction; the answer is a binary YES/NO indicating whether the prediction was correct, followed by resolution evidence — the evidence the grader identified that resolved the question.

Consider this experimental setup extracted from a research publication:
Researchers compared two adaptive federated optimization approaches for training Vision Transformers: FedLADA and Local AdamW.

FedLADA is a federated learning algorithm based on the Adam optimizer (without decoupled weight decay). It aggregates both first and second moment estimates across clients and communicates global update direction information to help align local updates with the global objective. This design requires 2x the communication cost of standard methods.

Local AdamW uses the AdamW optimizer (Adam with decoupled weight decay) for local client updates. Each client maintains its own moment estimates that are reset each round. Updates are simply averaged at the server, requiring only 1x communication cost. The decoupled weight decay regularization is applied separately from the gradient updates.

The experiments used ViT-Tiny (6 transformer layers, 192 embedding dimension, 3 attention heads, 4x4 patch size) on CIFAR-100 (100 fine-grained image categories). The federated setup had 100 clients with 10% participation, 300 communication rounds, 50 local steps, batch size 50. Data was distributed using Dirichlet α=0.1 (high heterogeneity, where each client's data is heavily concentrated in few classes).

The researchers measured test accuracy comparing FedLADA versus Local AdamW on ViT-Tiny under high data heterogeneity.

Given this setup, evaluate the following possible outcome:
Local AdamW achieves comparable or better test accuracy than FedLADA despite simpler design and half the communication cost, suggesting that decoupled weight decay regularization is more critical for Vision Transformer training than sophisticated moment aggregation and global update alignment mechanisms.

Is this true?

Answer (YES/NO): YES